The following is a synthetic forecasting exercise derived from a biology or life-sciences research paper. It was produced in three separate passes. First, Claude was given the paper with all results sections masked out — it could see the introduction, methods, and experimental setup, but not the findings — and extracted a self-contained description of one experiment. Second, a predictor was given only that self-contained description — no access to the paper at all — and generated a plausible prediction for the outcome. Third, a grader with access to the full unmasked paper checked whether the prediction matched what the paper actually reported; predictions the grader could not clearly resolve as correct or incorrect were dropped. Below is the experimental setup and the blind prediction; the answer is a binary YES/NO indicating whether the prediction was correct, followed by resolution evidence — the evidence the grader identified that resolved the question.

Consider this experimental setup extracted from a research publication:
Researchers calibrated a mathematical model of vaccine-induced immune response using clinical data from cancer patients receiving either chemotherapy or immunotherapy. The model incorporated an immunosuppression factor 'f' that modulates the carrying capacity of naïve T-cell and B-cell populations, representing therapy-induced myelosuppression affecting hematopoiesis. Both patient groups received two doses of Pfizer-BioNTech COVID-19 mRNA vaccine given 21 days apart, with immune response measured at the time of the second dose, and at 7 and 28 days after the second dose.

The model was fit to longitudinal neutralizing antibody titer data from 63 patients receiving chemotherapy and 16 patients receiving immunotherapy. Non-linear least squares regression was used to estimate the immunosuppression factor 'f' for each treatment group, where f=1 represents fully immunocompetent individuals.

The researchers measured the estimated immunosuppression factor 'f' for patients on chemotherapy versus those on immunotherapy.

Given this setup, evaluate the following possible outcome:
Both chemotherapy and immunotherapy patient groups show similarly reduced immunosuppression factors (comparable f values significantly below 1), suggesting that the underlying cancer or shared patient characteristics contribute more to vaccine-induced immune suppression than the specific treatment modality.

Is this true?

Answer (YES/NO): NO